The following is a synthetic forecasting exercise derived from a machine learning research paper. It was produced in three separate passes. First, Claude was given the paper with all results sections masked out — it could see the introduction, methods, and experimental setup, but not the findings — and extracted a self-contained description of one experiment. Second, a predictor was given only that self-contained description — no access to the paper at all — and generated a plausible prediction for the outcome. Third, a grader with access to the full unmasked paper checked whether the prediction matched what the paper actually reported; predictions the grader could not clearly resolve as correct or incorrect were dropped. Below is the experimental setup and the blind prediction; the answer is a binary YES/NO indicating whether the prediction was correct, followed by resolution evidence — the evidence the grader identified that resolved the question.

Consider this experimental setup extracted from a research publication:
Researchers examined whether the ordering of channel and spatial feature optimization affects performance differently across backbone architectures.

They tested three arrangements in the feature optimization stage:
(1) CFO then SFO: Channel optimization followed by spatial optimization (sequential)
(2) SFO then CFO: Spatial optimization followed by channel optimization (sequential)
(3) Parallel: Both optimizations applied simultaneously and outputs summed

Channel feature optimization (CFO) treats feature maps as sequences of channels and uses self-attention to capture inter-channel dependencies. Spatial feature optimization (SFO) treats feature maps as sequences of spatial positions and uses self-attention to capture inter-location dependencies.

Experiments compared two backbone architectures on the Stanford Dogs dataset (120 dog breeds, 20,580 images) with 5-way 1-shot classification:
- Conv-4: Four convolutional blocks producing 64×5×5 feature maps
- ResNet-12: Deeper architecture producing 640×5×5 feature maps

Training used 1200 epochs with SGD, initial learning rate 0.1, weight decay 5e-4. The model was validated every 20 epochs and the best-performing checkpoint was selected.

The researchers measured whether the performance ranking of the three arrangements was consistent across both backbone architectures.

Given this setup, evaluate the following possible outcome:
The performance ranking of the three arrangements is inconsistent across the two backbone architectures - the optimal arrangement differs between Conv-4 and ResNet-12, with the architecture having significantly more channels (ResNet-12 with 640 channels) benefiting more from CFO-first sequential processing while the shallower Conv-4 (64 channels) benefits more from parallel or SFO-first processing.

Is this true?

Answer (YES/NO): YES